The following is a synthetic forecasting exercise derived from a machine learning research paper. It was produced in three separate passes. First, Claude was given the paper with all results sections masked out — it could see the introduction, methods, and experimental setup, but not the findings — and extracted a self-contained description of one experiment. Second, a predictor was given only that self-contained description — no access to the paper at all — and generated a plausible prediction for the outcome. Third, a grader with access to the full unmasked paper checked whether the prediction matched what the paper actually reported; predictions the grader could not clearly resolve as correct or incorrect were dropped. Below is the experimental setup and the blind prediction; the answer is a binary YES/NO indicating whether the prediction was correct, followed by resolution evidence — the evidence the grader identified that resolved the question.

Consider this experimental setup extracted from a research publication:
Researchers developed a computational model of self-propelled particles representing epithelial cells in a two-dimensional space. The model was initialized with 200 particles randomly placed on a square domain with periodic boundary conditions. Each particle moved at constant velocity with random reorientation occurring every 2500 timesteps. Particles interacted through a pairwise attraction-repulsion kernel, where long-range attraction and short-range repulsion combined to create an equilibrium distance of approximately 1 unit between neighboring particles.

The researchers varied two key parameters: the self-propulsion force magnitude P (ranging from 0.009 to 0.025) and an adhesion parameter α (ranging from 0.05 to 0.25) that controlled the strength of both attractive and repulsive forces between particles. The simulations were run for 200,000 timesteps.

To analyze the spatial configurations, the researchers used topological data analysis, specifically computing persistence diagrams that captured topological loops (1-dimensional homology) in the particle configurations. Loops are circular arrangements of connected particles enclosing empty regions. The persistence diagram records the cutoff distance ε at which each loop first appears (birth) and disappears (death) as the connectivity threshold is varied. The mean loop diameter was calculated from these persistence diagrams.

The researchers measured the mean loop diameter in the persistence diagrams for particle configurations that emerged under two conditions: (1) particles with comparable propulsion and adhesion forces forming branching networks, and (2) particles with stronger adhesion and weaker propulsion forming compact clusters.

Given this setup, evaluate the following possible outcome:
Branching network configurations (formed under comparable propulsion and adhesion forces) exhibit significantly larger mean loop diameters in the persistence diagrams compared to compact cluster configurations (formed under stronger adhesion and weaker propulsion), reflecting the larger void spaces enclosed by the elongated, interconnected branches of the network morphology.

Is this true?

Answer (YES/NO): NO